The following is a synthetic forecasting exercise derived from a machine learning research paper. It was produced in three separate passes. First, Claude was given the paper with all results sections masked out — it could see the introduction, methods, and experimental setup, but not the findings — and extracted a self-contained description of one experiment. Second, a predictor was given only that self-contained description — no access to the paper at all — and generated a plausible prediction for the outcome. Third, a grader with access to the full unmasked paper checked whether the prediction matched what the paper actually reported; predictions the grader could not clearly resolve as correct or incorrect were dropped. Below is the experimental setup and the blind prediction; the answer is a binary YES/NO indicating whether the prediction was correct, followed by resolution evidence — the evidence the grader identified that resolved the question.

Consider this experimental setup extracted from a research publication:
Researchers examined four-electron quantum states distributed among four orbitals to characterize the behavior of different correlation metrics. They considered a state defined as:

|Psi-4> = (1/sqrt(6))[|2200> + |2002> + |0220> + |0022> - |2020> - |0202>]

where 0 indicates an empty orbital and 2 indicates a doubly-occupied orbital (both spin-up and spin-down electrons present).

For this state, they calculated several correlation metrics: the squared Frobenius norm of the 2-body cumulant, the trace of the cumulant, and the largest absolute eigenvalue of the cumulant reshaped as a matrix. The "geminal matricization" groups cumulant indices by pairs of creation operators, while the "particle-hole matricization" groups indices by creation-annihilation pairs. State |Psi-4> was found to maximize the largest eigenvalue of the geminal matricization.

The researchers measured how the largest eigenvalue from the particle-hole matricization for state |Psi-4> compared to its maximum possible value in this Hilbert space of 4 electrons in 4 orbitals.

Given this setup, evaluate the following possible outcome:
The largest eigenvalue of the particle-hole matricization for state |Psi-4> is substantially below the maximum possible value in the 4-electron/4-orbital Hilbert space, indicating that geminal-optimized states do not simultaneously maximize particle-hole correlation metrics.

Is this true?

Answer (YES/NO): YES